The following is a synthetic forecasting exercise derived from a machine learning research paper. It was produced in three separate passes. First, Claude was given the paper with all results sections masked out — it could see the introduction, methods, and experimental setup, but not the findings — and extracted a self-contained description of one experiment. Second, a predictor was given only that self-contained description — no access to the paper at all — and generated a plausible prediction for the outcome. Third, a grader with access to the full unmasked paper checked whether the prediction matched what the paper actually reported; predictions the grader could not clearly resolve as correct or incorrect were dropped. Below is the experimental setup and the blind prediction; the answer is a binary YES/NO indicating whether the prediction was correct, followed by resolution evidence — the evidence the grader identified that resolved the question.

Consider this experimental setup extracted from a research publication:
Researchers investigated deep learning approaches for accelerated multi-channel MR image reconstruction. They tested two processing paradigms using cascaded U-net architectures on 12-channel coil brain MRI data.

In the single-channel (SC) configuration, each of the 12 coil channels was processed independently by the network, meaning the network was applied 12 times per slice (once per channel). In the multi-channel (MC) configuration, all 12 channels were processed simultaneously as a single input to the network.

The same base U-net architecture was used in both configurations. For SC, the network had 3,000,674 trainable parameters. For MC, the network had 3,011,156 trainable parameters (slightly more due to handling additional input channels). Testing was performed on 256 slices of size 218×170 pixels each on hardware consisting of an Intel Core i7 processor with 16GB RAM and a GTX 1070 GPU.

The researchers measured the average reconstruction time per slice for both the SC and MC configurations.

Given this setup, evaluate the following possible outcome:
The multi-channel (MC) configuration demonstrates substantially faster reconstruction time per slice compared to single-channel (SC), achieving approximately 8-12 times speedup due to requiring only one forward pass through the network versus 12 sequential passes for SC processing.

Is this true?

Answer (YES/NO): NO